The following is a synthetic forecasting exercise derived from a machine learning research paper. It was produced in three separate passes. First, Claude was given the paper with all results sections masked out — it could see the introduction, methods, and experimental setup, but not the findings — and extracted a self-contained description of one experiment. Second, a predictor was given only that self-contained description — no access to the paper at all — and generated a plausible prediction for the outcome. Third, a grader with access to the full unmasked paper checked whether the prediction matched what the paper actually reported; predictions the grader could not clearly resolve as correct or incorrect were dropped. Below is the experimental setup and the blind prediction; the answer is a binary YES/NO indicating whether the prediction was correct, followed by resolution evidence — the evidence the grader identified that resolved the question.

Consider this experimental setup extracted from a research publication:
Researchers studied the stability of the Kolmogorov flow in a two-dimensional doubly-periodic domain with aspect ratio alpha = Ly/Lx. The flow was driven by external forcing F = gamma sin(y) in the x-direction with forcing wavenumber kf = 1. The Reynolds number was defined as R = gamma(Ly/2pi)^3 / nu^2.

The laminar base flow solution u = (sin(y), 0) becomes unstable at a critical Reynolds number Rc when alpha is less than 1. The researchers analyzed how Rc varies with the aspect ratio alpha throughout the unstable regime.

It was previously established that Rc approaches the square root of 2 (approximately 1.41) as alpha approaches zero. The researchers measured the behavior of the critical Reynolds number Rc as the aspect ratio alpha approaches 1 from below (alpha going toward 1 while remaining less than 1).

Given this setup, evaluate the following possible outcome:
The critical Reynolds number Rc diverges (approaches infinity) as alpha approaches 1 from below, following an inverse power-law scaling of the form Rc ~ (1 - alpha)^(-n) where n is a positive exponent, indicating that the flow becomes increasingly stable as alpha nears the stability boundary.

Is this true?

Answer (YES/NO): YES